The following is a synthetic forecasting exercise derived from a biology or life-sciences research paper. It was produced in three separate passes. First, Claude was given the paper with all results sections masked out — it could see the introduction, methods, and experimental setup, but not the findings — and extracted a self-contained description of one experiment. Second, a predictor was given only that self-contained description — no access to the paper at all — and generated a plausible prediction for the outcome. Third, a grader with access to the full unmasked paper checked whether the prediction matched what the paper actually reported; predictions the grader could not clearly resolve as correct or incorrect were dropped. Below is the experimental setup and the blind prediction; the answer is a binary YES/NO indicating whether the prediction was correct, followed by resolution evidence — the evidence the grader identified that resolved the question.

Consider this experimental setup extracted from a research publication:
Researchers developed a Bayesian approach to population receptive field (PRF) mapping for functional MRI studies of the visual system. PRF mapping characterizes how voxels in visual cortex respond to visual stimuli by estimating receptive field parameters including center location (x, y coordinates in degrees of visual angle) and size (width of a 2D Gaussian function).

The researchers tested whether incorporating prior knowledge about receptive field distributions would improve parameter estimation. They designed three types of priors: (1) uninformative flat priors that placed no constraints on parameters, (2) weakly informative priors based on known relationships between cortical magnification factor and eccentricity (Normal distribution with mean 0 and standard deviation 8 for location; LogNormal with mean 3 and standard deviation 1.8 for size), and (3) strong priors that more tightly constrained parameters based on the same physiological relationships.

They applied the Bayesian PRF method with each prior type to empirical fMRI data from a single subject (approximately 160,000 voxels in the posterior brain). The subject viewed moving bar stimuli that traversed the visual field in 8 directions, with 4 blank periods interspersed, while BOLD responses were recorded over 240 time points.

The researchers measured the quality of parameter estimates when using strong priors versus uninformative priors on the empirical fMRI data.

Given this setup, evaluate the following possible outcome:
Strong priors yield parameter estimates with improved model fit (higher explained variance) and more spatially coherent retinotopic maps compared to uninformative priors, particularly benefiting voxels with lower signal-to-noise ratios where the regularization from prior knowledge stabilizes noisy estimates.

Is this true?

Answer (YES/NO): NO